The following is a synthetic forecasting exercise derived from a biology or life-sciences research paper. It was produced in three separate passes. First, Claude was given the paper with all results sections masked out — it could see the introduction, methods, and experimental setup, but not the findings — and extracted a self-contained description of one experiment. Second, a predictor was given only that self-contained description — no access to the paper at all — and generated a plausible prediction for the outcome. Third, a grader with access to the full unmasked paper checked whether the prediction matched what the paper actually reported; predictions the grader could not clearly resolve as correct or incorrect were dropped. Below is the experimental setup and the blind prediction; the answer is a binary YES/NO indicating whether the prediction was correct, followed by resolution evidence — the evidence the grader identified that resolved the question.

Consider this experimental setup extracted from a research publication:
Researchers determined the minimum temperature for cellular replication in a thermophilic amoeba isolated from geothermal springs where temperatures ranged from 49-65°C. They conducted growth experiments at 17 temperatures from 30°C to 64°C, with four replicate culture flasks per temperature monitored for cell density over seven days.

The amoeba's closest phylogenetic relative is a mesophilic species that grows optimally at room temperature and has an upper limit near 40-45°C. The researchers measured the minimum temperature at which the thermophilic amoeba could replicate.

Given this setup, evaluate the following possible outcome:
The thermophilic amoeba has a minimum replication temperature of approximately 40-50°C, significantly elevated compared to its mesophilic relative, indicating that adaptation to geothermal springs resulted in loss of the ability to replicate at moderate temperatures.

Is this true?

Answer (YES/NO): YES